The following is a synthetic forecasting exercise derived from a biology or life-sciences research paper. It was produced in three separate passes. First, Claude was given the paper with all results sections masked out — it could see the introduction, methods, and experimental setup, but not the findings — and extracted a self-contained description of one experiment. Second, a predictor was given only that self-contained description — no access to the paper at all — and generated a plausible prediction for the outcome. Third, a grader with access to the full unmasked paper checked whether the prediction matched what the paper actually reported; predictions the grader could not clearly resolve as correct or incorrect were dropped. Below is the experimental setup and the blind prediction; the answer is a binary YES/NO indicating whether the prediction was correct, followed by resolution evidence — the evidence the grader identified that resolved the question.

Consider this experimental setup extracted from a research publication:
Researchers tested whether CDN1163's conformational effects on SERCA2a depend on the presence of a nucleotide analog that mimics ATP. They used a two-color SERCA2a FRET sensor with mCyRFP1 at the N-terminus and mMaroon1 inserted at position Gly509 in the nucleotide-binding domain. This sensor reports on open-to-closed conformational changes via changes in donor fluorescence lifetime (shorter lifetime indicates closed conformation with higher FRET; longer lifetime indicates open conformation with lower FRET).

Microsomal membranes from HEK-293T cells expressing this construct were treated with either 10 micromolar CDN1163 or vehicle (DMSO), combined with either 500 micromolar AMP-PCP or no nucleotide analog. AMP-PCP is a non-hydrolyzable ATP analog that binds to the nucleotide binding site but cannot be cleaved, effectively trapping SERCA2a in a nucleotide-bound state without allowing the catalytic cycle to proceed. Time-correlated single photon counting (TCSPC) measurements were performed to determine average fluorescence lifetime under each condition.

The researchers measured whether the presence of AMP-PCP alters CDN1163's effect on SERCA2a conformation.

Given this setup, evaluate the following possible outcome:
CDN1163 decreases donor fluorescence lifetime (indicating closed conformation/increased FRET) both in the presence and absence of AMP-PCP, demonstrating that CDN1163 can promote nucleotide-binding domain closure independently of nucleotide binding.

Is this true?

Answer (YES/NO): NO